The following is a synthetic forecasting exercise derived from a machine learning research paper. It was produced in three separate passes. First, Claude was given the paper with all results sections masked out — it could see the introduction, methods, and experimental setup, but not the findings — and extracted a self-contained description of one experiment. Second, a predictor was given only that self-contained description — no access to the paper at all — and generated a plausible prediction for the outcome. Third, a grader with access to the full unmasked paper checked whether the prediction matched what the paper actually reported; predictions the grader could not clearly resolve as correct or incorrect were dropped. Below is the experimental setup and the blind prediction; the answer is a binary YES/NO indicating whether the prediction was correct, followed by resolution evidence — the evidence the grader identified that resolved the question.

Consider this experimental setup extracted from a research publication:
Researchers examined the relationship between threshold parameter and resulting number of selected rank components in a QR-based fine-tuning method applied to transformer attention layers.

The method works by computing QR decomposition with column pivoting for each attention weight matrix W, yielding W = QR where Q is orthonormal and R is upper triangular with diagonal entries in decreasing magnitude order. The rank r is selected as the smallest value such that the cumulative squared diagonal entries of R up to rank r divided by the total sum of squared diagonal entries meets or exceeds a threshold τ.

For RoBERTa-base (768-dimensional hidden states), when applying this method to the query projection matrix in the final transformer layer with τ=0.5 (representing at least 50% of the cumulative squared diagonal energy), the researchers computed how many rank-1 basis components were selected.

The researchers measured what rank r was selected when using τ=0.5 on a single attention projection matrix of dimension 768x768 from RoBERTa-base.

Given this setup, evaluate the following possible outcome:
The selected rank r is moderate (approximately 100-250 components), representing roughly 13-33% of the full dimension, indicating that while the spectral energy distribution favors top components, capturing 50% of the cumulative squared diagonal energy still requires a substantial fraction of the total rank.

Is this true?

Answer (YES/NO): YES